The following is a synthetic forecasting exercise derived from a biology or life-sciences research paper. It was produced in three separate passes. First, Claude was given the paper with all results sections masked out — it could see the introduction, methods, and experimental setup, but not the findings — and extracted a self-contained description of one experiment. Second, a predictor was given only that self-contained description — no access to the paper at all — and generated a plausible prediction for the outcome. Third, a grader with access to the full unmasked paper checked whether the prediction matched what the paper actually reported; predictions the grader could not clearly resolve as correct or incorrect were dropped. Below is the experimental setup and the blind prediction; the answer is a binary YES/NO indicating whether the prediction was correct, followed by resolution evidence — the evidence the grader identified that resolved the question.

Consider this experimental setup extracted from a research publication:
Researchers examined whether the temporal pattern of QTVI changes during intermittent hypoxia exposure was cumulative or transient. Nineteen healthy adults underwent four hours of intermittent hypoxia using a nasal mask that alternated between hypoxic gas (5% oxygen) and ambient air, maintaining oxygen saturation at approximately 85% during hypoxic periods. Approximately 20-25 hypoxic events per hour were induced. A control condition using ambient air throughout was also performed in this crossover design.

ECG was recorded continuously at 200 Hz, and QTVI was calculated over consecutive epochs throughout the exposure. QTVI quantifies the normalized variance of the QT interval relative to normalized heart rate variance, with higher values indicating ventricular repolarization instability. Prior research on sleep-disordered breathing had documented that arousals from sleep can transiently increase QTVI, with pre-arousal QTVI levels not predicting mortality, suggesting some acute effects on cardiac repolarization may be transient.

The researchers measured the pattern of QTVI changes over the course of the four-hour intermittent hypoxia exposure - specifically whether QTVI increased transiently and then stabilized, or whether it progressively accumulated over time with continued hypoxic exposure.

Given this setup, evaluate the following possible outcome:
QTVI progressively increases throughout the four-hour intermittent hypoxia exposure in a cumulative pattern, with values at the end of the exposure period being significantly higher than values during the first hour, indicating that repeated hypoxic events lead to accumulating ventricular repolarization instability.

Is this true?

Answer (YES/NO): YES